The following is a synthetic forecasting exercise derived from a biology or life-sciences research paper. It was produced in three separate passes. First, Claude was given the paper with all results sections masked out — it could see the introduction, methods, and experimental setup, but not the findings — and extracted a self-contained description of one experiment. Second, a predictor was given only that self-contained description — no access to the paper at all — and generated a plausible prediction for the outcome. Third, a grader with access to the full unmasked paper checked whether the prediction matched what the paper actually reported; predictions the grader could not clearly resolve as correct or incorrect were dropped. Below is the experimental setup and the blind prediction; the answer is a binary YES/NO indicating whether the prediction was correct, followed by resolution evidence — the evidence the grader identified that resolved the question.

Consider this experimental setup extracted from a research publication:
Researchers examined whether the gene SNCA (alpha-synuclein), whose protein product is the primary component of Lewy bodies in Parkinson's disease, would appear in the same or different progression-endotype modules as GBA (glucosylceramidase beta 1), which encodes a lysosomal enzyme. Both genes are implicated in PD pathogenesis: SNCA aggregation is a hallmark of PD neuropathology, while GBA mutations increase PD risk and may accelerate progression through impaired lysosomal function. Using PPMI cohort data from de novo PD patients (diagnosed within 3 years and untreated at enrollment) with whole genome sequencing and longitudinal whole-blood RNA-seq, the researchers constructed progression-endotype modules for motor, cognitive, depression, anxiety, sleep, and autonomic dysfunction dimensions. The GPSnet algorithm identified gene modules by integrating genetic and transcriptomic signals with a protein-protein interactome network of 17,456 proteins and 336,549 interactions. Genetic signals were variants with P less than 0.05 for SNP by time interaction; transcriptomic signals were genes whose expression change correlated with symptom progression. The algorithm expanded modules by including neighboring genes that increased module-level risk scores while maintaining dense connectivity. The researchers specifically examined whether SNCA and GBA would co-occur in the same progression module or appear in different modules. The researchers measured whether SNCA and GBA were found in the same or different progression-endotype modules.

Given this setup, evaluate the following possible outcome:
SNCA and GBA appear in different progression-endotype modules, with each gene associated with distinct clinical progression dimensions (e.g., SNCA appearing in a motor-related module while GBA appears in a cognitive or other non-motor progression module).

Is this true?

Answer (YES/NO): NO